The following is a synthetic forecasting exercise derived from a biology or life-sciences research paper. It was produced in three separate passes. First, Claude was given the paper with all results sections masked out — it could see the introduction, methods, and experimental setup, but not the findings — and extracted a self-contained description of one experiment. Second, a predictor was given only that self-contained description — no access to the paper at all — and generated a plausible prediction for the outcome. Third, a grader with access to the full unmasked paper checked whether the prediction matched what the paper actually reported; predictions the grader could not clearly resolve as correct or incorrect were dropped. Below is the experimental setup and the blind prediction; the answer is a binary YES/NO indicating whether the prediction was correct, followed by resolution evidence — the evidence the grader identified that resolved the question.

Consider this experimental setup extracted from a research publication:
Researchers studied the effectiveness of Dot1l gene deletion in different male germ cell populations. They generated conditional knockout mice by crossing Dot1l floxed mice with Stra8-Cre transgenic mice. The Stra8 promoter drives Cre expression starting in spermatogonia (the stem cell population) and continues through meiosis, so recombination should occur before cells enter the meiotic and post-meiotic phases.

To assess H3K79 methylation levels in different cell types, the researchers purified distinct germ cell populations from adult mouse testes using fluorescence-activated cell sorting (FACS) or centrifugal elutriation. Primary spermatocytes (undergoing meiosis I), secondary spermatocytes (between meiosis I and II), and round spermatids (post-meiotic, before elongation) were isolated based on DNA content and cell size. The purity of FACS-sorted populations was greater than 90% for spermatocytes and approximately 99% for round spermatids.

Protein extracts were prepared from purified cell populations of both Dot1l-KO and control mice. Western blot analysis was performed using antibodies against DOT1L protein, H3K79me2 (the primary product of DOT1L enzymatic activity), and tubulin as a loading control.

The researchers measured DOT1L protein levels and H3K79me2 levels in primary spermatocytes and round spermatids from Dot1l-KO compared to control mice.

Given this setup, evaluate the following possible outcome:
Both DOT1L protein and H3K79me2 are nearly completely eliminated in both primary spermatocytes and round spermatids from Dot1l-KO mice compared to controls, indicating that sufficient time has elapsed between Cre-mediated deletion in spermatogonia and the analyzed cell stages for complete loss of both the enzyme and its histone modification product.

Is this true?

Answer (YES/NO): NO